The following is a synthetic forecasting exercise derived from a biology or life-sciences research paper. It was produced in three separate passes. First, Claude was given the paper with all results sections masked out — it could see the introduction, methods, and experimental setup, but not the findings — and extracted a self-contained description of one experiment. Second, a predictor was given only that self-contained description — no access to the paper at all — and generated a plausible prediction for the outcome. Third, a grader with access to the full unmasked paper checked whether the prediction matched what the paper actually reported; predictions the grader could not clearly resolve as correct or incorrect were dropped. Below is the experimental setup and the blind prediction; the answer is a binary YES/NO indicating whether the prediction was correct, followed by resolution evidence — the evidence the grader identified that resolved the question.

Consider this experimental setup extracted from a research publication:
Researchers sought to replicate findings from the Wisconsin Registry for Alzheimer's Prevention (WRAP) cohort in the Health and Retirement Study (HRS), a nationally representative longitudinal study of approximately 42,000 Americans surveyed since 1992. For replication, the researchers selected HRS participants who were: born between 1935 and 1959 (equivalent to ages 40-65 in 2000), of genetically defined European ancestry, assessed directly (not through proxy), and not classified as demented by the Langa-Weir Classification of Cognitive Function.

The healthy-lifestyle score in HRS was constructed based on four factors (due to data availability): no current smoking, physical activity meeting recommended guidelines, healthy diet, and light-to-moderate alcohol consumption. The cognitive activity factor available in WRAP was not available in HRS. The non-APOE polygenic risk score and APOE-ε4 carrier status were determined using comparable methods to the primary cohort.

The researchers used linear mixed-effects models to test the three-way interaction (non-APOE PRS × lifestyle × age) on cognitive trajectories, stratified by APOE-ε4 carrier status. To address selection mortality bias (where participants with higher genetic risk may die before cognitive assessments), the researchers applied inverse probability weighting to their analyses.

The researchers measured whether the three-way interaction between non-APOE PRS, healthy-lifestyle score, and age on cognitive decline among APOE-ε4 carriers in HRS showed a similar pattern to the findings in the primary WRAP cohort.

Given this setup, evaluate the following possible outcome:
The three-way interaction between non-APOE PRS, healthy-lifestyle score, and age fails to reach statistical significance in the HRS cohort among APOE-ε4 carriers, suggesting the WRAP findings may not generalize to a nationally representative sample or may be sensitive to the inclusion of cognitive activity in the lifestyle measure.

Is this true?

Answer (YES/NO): NO